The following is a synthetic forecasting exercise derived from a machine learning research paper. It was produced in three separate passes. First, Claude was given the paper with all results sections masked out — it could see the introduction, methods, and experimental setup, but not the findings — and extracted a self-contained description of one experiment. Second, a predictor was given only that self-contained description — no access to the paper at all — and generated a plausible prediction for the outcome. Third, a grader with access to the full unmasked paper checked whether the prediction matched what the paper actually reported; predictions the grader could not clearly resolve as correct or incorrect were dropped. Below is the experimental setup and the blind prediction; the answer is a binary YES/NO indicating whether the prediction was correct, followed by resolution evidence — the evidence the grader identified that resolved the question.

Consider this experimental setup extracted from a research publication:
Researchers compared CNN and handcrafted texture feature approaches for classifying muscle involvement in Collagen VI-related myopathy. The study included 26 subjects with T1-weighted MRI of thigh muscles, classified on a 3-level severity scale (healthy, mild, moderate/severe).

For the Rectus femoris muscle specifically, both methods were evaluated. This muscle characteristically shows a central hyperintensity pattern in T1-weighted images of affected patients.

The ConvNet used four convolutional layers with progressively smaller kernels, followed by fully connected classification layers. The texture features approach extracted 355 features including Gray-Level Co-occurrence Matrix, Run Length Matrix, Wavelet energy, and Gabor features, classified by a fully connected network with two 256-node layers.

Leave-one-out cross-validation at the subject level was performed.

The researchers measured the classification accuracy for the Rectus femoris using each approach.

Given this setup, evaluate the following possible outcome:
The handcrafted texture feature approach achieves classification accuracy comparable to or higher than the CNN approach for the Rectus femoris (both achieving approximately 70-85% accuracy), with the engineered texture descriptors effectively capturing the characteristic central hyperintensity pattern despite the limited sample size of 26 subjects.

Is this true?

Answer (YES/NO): NO